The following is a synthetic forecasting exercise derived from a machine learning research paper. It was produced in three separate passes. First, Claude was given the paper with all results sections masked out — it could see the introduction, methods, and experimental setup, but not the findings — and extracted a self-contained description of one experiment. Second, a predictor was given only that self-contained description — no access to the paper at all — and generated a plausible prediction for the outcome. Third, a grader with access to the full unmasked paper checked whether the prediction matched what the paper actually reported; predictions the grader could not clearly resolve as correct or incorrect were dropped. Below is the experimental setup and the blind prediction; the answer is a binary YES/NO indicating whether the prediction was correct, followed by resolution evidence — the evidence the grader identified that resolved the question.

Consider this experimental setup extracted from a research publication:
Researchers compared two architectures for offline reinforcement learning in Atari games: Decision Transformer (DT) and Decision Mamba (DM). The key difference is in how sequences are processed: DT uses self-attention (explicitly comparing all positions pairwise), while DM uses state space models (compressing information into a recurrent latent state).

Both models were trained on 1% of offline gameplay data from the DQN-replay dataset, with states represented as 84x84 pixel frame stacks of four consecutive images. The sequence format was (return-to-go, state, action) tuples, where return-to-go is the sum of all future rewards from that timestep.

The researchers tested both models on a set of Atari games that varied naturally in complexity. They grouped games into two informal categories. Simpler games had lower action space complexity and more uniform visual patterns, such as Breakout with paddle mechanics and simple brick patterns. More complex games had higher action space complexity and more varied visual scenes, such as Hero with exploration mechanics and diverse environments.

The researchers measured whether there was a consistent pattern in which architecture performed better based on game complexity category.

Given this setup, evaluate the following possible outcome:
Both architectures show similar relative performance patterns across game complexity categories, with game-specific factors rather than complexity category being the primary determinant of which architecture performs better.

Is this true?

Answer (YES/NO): NO